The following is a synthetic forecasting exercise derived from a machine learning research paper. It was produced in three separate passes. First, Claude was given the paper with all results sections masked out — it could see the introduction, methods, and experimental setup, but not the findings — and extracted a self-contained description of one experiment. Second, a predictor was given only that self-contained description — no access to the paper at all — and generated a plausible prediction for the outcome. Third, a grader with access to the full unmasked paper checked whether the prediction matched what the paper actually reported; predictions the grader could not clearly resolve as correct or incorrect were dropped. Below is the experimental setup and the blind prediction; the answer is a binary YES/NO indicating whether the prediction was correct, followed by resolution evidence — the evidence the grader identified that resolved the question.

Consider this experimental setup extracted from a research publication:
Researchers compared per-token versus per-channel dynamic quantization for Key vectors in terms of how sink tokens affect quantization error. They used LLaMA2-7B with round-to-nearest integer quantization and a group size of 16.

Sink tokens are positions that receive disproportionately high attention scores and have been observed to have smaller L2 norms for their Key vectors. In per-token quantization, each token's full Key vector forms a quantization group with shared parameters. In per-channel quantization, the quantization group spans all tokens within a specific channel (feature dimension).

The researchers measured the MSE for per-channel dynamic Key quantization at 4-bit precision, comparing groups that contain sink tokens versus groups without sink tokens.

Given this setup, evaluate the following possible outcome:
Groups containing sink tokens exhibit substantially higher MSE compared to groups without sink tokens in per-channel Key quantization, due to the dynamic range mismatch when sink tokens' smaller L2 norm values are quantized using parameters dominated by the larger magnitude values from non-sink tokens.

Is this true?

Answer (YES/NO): YES